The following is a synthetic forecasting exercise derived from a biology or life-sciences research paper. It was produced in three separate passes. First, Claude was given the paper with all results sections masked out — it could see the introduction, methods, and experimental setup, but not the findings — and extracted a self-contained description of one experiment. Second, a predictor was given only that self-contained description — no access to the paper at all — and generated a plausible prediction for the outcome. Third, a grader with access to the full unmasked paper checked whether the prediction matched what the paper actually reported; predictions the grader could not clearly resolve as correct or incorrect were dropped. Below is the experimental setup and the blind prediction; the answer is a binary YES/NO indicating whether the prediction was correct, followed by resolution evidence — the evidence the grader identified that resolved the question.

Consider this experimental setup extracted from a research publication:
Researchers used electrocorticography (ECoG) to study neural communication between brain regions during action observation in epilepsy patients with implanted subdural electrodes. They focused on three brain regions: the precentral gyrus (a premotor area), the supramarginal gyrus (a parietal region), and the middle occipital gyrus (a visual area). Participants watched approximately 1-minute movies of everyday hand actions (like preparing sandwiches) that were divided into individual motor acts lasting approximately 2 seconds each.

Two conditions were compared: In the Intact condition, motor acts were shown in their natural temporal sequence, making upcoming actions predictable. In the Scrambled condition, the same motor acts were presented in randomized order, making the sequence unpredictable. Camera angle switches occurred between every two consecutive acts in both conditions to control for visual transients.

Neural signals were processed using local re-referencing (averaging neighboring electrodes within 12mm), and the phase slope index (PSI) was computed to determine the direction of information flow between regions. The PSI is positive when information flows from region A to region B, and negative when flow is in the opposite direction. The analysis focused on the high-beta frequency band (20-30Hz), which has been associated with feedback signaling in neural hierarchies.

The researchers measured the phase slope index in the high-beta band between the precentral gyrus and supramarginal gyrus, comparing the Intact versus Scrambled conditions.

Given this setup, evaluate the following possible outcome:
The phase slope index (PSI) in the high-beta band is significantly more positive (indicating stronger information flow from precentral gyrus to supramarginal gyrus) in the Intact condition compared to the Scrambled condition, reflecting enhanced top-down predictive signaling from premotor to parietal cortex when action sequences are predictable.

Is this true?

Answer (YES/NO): YES